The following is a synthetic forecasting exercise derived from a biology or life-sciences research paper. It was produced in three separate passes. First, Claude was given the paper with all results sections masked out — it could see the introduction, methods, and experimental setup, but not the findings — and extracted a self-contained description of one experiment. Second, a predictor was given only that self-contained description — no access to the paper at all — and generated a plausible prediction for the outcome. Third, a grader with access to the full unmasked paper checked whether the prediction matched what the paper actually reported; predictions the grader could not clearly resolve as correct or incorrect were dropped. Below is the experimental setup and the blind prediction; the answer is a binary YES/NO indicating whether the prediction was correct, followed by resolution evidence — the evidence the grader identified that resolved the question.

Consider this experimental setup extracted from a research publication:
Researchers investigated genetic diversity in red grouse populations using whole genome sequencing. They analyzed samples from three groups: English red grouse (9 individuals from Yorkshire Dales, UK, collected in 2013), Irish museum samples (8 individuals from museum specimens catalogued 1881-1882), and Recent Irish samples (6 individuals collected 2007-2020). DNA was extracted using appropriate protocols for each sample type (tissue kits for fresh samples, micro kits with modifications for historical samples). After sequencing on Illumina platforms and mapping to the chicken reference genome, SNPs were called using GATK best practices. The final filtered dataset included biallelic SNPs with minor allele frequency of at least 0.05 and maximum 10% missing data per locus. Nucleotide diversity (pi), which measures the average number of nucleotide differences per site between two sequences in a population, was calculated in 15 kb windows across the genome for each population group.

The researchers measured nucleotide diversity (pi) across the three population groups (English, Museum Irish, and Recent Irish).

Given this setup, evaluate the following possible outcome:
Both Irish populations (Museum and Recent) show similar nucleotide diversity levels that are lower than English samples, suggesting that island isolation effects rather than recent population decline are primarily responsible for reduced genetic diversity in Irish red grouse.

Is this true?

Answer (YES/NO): NO